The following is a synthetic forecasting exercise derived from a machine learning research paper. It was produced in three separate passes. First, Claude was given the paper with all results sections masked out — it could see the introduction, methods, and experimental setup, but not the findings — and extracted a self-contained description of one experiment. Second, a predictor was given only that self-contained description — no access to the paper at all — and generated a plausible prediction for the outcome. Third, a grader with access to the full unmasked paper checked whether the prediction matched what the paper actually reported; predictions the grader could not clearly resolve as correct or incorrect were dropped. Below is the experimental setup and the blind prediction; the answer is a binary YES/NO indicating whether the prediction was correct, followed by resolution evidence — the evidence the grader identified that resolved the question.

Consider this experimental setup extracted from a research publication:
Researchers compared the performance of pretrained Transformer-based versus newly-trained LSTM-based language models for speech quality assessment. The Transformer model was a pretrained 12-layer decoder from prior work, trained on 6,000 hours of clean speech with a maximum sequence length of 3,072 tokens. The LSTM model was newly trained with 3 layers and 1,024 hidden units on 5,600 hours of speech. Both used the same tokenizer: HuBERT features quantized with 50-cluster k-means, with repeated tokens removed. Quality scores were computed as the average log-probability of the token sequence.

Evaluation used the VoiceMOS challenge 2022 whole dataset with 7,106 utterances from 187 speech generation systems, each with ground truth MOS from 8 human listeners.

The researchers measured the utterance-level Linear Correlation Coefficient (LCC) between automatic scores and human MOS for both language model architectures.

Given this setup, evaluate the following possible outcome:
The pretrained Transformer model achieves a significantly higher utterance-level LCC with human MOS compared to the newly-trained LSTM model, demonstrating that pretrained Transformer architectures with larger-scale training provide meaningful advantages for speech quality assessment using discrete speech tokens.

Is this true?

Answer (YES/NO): NO